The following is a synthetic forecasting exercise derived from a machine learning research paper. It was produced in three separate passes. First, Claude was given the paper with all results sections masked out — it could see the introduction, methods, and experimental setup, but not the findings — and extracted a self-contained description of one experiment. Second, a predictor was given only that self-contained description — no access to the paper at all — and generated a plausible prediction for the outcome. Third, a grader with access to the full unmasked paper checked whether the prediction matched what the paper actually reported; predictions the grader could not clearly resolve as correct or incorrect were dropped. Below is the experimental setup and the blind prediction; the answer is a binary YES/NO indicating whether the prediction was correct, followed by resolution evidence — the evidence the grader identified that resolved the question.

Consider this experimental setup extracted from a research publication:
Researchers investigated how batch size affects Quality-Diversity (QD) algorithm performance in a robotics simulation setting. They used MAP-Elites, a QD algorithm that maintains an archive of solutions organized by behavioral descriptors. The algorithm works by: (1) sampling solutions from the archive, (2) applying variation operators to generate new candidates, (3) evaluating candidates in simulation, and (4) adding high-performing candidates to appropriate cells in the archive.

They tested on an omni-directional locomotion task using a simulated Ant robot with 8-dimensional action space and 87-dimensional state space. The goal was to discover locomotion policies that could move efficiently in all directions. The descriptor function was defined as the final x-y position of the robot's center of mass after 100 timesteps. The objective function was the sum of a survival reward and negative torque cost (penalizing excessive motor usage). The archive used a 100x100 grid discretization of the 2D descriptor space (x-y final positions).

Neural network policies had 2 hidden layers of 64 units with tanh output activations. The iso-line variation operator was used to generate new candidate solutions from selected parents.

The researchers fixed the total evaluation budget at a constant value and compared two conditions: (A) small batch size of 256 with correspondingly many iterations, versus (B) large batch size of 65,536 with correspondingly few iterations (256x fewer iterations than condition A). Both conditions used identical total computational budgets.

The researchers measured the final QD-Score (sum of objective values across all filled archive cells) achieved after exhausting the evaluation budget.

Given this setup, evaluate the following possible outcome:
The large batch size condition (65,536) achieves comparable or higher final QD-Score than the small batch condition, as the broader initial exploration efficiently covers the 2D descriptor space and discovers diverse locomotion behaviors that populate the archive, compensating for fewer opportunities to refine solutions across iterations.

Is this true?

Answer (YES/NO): YES